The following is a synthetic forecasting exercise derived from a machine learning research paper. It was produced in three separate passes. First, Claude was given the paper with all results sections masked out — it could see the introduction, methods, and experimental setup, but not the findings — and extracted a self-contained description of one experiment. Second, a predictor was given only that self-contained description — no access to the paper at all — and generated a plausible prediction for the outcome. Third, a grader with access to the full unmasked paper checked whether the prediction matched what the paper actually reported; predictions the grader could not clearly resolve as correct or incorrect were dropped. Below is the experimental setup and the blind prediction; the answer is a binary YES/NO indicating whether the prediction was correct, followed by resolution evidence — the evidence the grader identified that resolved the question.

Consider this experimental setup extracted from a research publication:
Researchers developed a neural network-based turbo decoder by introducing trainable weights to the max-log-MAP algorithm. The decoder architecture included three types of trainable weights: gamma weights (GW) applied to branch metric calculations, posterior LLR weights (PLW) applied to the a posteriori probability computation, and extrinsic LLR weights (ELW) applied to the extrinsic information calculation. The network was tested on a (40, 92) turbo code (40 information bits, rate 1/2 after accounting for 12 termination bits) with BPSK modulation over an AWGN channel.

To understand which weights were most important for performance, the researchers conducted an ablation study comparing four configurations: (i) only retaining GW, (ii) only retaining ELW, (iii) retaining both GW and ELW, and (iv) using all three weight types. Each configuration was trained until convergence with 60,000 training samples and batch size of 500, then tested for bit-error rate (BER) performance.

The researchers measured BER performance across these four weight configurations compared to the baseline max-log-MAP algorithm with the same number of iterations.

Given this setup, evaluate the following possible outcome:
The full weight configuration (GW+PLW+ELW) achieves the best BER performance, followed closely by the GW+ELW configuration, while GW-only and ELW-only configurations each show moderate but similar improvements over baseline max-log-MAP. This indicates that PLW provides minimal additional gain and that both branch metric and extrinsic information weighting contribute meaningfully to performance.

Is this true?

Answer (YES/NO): NO